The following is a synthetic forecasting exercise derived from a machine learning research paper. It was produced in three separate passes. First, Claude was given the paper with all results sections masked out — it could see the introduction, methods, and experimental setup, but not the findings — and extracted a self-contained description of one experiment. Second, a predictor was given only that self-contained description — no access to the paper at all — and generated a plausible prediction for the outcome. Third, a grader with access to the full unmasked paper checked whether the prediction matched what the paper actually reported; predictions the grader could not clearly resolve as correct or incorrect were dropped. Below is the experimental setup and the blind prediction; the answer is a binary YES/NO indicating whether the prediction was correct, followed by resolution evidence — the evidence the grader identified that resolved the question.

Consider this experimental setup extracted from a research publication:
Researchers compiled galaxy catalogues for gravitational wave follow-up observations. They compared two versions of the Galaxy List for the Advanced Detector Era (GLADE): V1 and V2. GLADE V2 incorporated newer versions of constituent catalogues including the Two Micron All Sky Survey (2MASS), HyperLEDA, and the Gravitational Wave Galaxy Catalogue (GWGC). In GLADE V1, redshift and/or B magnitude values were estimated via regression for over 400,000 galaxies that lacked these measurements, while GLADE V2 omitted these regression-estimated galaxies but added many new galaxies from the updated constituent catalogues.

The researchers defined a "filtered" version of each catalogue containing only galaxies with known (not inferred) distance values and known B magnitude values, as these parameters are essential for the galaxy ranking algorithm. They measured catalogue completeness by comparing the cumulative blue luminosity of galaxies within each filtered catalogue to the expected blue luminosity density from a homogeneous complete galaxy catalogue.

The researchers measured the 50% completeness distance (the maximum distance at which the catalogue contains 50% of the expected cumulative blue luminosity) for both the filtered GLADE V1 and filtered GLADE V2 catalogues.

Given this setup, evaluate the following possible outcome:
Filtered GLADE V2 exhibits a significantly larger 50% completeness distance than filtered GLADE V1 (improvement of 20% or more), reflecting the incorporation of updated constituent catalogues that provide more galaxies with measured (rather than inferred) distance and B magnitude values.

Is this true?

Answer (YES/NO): NO